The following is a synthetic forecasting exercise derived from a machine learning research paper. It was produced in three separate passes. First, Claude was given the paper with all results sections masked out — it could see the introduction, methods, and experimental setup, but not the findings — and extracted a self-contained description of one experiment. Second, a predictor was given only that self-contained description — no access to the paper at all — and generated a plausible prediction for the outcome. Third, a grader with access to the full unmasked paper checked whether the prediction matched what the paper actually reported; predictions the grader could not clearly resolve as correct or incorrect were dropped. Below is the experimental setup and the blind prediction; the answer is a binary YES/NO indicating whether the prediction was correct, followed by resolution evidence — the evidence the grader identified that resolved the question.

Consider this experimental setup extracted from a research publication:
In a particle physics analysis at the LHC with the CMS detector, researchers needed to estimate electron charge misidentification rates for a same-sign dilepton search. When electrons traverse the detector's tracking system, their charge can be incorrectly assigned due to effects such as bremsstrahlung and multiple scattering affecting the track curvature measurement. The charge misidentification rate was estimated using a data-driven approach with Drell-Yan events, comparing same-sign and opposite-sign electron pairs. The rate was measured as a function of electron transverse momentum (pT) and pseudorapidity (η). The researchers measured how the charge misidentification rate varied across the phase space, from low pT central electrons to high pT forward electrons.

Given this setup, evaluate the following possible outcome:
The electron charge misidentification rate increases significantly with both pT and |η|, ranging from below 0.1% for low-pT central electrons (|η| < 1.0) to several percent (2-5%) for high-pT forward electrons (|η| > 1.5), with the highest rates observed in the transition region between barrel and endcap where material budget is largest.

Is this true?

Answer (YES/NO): NO